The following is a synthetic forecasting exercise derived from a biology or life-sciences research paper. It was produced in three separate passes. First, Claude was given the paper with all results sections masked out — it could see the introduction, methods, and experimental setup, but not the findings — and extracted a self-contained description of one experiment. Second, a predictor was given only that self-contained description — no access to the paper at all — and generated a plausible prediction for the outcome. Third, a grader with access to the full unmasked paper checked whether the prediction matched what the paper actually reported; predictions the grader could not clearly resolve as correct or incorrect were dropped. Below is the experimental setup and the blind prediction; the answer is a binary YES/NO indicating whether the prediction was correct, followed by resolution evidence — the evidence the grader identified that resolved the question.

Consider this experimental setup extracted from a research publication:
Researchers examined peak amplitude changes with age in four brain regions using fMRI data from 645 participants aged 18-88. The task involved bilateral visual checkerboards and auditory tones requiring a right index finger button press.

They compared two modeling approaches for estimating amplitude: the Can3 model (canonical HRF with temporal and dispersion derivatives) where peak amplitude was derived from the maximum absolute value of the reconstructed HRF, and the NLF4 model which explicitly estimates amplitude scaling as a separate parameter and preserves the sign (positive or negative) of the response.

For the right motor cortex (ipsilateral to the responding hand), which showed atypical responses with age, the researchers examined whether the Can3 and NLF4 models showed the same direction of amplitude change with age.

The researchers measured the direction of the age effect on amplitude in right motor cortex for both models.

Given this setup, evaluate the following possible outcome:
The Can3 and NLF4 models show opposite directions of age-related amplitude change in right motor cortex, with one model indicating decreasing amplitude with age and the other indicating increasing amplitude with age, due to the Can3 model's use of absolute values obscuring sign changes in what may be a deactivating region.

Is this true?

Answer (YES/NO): YES